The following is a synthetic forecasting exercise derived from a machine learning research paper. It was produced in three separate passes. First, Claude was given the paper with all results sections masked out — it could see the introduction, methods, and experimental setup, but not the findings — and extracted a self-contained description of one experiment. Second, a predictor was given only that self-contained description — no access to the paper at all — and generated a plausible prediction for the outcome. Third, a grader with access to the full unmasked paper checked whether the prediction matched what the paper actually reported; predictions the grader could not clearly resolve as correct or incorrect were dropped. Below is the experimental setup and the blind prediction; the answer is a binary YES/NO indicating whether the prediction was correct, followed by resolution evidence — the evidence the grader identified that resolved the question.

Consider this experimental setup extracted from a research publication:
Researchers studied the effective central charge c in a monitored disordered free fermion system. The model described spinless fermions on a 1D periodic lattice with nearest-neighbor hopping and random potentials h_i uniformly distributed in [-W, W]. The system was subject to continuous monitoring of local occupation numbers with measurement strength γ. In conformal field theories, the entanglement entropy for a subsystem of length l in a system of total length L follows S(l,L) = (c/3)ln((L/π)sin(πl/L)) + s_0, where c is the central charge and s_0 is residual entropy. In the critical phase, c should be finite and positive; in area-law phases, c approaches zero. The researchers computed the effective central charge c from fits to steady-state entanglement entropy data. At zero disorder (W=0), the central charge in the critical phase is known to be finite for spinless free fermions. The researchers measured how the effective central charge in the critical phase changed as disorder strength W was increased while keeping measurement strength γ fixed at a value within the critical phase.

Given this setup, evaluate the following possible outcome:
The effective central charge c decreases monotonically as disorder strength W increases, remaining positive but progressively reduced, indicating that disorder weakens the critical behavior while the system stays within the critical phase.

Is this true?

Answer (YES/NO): NO